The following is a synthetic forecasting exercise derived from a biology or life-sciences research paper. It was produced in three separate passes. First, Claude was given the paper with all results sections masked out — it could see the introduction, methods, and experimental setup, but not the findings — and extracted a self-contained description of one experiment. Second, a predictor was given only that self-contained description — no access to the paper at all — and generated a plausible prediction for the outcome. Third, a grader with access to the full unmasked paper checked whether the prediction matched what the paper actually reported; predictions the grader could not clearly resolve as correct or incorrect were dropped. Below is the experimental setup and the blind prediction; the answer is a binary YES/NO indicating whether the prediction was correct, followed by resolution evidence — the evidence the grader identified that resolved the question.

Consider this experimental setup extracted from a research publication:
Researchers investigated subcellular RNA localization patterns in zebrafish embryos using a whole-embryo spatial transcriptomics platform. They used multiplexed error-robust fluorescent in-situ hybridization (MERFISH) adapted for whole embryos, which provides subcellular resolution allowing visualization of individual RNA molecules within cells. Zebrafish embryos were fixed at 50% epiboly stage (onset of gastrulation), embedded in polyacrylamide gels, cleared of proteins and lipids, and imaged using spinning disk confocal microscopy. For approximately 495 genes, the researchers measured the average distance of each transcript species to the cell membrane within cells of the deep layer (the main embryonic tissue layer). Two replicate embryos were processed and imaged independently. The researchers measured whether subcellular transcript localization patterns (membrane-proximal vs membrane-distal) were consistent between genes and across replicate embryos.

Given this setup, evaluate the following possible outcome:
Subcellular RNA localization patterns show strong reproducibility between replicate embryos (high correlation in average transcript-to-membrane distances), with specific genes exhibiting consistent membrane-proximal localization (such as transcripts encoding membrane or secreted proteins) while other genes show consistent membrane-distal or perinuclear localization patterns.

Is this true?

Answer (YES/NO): YES